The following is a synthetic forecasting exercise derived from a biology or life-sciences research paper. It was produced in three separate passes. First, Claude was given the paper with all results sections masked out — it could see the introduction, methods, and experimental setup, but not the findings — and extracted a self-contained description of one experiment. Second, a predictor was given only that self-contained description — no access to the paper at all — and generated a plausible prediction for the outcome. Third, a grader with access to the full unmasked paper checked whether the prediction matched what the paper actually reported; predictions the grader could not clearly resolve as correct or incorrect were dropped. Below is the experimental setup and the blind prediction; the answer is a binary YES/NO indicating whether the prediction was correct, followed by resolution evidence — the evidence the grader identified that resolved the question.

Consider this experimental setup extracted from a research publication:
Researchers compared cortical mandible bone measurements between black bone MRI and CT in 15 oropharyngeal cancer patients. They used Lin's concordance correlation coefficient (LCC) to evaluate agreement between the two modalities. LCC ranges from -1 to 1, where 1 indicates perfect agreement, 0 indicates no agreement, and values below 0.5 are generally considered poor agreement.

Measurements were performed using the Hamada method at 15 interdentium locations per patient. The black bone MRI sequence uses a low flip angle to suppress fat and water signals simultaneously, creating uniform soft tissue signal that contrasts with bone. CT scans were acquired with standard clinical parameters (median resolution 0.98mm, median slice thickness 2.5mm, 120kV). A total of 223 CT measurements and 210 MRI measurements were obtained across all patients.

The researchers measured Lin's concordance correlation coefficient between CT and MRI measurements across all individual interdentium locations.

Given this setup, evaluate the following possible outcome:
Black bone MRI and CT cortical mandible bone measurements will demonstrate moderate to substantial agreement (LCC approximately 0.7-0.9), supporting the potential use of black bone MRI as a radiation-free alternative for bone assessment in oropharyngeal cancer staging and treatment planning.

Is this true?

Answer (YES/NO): NO